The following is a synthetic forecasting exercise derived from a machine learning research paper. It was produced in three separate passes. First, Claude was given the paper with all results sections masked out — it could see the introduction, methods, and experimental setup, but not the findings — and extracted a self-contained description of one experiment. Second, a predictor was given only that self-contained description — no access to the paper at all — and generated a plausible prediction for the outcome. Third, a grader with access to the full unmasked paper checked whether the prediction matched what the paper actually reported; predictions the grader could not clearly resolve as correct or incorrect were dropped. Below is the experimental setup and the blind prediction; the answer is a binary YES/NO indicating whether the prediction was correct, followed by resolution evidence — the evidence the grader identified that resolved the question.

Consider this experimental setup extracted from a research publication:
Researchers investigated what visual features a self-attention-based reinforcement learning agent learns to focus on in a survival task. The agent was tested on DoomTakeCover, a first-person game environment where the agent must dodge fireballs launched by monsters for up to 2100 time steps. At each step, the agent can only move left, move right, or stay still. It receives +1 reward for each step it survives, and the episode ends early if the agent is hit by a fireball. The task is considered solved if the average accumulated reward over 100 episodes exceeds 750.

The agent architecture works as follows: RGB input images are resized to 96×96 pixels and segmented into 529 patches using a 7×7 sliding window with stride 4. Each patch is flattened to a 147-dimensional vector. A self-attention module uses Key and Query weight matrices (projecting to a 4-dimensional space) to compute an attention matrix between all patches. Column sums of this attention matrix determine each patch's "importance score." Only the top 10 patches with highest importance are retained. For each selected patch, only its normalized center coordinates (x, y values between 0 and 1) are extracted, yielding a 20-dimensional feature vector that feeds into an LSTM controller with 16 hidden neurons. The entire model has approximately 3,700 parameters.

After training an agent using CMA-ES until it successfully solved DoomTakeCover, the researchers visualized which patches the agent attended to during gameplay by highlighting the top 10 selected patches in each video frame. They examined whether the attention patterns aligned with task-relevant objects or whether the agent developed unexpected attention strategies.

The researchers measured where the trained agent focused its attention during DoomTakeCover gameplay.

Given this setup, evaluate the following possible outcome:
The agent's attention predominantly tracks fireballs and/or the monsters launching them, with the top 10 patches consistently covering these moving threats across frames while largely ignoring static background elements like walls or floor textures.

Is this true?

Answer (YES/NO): NO